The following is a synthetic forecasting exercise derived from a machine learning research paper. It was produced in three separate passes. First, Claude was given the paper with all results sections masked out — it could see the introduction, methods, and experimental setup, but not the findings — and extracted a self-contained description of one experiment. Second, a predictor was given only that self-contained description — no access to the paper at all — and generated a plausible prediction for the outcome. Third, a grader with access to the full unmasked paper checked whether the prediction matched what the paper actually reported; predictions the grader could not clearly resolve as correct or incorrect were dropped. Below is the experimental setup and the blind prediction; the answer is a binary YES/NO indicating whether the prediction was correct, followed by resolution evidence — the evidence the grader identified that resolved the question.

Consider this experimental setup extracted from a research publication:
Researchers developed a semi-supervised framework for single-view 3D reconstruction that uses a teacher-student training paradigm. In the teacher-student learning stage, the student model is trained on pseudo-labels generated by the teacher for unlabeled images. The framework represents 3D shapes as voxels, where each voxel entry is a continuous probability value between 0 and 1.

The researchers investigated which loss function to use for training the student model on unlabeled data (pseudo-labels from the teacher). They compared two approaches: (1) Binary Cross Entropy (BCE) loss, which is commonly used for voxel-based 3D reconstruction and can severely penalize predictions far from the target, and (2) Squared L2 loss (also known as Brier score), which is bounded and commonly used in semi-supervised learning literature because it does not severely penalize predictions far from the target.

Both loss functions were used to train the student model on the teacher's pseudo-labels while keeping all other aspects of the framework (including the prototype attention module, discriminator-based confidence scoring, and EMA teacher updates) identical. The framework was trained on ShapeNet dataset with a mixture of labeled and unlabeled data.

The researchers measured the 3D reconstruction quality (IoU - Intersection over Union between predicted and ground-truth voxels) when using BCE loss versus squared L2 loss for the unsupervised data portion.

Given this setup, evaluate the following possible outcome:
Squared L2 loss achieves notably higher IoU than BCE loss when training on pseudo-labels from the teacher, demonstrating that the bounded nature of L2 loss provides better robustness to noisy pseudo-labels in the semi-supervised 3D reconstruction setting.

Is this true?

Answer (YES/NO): NO